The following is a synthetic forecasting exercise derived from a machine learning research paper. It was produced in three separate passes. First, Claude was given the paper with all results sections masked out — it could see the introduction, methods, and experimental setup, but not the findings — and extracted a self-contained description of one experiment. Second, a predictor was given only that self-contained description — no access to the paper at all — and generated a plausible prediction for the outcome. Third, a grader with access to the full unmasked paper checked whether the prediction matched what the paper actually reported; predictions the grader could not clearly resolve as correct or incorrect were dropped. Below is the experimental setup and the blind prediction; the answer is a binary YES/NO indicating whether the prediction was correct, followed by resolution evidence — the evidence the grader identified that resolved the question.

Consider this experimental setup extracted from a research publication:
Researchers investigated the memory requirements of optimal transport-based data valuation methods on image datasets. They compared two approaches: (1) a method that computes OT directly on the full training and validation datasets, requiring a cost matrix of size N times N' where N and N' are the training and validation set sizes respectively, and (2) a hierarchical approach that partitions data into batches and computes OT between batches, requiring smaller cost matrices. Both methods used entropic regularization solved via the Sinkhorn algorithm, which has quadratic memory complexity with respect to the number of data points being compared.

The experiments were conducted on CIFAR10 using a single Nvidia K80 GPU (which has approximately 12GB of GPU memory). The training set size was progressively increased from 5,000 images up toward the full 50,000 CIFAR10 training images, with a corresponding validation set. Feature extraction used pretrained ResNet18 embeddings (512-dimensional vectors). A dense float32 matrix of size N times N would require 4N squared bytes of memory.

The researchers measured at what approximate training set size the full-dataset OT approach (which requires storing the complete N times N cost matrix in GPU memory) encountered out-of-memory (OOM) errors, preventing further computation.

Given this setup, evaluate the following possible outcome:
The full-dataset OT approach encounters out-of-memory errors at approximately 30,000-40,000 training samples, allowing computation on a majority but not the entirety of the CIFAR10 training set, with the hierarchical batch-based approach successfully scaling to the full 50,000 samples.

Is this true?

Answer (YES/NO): NO